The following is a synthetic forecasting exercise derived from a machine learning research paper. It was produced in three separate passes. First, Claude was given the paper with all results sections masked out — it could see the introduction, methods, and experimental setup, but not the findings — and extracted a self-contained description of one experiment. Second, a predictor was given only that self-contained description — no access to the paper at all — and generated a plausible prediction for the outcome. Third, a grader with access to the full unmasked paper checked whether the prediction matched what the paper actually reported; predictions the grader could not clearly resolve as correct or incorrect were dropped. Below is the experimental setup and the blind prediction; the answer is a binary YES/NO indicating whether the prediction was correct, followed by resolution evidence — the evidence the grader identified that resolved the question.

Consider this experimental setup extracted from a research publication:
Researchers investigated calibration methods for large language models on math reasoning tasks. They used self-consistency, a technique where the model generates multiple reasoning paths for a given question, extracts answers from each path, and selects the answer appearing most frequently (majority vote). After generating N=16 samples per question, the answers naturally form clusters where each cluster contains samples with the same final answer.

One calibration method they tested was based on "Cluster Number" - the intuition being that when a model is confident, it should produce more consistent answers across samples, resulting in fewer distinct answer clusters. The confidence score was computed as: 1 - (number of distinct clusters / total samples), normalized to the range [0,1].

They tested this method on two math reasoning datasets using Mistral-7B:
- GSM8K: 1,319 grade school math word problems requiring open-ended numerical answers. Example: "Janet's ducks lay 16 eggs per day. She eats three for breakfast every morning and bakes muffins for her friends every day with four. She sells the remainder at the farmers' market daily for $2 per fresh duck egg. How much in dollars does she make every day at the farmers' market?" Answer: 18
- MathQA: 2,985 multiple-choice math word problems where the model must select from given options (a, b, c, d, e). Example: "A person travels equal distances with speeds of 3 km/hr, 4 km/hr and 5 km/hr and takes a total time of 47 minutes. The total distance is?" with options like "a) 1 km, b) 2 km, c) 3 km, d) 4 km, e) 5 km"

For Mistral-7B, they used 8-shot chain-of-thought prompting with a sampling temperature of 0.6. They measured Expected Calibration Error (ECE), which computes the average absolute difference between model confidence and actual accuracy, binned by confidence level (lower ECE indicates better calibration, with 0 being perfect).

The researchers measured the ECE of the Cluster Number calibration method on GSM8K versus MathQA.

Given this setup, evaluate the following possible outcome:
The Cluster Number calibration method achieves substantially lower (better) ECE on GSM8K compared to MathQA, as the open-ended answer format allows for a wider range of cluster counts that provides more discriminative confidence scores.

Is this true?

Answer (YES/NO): YES